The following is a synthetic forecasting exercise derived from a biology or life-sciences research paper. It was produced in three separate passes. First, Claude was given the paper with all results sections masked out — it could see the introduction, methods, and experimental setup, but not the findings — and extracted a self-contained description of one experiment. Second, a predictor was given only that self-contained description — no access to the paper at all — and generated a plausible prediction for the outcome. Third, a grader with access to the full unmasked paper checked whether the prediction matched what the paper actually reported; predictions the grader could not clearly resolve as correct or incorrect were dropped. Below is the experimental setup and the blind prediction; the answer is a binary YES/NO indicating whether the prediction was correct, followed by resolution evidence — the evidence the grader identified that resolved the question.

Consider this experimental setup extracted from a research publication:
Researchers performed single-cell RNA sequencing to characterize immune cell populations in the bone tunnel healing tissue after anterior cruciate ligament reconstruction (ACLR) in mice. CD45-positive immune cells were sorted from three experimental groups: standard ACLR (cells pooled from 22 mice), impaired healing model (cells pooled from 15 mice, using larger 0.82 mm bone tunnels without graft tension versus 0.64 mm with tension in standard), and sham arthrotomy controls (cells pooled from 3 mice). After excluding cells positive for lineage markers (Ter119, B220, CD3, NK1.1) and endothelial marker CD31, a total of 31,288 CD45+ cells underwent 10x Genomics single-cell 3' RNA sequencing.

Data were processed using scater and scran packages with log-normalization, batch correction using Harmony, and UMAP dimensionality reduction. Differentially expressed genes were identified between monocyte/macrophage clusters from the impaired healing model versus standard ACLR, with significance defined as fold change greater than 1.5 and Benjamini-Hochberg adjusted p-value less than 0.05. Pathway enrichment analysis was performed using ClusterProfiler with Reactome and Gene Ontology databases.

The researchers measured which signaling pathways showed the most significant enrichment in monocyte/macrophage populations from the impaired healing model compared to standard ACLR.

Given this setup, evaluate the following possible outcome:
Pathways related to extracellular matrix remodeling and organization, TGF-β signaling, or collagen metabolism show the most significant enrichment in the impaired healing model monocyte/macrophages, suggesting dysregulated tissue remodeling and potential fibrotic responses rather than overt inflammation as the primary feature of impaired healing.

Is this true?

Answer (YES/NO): YES